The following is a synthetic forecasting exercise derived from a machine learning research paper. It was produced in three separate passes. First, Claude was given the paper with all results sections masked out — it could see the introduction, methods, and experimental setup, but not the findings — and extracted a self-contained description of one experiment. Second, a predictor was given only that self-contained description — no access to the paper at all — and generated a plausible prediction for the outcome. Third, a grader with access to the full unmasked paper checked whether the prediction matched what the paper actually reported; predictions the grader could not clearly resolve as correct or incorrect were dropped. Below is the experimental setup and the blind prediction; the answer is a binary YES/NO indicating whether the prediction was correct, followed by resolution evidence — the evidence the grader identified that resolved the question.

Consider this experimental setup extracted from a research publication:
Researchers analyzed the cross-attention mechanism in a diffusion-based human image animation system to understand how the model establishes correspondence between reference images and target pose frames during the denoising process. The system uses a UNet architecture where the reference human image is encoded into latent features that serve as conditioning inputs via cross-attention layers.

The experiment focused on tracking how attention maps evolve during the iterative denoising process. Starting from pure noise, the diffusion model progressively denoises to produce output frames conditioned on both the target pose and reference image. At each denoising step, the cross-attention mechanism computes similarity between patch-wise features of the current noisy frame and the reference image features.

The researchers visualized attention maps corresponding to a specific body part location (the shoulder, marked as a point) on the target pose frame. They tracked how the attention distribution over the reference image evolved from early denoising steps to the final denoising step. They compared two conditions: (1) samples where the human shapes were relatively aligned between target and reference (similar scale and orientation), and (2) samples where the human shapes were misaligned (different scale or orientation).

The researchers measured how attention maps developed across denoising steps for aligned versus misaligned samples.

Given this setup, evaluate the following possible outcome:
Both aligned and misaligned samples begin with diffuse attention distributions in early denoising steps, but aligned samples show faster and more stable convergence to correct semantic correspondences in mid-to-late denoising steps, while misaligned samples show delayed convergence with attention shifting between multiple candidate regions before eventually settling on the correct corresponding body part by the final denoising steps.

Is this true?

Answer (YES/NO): NO